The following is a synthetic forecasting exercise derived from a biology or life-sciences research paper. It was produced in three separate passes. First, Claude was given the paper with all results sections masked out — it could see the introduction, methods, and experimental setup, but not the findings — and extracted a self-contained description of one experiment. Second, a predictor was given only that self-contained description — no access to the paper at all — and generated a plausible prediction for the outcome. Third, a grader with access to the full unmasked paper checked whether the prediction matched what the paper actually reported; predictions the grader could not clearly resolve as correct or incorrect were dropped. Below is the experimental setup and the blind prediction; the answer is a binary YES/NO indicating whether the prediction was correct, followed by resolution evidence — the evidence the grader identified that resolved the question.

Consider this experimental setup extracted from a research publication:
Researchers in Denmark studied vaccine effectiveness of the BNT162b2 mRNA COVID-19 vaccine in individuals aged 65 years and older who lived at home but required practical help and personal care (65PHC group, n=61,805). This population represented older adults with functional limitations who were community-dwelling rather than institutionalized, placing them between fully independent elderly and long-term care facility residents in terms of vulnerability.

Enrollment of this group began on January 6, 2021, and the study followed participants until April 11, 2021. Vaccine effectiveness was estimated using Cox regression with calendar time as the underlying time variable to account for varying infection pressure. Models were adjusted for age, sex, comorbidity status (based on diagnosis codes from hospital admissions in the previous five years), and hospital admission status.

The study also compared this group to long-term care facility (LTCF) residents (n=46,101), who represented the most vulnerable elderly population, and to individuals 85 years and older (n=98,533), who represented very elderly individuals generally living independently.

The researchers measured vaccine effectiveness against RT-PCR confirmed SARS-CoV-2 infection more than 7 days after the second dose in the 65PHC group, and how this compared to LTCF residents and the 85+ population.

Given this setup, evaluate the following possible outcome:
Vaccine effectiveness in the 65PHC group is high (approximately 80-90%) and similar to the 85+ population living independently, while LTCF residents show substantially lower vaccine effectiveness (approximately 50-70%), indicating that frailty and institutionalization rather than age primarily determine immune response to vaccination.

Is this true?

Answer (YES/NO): NO